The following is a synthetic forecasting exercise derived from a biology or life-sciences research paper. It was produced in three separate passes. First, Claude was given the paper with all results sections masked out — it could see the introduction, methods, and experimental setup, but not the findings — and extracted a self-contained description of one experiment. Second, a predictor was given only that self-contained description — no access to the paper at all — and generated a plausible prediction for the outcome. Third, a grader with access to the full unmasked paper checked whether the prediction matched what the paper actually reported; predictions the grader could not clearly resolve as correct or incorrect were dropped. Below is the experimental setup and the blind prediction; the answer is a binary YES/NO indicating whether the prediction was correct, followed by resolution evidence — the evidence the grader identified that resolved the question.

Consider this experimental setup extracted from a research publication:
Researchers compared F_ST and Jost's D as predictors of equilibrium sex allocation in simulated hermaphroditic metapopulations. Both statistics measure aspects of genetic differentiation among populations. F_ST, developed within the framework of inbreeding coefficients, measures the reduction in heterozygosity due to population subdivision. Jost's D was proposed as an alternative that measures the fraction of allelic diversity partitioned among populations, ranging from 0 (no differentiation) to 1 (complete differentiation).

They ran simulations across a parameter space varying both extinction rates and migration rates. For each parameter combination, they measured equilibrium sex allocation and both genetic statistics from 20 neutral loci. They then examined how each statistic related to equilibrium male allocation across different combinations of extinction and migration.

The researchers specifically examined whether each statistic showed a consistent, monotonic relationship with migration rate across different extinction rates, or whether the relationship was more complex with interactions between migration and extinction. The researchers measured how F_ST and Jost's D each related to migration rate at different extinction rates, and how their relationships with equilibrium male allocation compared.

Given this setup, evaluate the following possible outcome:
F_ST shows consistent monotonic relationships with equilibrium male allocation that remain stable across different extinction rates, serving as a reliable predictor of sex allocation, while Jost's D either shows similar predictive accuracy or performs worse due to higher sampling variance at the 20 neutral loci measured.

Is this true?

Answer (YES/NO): NO